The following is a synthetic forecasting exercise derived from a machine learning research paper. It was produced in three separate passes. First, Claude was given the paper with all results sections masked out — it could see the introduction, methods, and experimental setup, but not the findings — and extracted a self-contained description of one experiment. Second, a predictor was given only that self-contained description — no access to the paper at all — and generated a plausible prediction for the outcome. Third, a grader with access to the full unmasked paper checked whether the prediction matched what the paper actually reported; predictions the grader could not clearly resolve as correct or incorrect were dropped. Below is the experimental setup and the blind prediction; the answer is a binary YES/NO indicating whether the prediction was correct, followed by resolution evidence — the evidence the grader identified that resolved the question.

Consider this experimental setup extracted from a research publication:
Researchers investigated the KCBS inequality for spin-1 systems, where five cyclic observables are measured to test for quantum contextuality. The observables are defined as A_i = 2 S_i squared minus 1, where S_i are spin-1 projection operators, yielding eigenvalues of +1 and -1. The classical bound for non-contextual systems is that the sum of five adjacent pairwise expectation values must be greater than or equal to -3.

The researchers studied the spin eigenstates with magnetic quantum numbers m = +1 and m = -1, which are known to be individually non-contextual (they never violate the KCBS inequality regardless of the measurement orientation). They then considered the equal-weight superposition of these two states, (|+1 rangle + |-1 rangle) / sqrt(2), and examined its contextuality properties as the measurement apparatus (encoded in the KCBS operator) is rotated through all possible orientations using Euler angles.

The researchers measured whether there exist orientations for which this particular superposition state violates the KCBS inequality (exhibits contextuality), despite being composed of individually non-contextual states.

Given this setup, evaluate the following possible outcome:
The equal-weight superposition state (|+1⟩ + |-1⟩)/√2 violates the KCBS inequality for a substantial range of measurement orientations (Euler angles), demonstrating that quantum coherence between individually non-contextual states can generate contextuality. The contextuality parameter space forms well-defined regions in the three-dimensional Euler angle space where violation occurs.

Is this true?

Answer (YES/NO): YES